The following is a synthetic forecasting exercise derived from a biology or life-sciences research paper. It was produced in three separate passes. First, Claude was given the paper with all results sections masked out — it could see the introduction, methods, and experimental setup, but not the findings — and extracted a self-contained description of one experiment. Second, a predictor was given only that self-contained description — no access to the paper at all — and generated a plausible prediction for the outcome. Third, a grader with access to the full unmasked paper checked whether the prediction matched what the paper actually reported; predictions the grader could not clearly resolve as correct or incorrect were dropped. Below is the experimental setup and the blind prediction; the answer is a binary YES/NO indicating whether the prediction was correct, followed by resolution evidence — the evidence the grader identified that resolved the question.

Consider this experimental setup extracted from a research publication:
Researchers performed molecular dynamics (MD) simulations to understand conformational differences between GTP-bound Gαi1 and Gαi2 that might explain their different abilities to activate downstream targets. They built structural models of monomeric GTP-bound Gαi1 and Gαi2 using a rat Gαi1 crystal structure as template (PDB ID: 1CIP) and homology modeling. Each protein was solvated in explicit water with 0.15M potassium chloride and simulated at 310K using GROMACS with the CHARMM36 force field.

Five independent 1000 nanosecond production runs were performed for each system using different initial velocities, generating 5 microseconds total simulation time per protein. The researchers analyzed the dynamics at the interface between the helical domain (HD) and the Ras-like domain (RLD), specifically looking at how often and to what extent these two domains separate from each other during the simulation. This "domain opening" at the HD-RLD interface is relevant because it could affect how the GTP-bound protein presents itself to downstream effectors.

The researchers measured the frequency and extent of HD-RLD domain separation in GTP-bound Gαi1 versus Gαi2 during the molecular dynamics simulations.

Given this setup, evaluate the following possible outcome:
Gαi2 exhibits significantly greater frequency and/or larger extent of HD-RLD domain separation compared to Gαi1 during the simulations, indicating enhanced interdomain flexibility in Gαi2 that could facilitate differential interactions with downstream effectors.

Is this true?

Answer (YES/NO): YES